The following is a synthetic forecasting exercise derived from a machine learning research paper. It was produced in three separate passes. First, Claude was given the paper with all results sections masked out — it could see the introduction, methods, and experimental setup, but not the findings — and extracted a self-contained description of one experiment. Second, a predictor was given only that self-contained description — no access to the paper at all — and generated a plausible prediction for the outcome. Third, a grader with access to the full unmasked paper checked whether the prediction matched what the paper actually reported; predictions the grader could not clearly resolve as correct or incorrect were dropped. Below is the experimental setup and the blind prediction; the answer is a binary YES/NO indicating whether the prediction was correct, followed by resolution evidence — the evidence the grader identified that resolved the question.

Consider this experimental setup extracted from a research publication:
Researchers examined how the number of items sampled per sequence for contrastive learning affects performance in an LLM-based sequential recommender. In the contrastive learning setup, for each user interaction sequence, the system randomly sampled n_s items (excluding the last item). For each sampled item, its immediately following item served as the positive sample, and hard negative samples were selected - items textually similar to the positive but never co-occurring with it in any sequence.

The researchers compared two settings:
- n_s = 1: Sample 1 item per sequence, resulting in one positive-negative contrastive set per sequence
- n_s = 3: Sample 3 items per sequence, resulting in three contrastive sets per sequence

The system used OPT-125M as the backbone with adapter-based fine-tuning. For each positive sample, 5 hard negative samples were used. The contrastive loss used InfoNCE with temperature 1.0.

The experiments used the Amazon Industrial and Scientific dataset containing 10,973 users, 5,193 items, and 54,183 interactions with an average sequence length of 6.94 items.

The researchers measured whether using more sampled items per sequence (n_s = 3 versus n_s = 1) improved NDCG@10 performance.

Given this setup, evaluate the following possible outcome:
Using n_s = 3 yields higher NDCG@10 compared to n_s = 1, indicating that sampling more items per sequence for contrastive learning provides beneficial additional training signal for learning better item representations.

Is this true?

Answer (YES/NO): YES